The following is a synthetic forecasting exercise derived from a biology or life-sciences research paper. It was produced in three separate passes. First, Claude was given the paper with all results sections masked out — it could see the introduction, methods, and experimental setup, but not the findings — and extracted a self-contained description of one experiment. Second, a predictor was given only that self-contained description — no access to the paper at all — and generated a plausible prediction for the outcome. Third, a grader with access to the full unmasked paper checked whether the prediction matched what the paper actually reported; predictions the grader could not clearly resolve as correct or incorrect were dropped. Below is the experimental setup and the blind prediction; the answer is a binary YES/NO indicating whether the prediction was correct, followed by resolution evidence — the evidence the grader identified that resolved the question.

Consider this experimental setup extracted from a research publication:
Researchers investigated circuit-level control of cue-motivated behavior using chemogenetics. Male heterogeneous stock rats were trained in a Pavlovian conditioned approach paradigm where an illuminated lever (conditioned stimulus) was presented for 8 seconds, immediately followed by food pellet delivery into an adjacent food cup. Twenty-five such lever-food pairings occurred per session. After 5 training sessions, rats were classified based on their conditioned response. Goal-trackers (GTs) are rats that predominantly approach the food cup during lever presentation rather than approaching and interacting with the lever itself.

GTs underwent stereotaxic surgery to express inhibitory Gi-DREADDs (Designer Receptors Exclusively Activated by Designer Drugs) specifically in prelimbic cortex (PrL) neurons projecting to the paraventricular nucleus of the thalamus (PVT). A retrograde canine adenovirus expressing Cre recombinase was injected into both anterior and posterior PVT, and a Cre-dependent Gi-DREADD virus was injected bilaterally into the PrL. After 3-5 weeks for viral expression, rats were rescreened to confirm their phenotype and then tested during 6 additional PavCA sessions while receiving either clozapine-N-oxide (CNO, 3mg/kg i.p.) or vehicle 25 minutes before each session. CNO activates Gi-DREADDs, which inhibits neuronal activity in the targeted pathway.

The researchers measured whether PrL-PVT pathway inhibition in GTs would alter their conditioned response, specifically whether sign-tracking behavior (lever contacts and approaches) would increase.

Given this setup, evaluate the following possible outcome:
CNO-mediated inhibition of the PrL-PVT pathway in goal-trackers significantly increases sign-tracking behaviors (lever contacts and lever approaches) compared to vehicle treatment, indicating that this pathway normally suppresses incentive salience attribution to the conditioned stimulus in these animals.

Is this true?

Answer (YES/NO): YES